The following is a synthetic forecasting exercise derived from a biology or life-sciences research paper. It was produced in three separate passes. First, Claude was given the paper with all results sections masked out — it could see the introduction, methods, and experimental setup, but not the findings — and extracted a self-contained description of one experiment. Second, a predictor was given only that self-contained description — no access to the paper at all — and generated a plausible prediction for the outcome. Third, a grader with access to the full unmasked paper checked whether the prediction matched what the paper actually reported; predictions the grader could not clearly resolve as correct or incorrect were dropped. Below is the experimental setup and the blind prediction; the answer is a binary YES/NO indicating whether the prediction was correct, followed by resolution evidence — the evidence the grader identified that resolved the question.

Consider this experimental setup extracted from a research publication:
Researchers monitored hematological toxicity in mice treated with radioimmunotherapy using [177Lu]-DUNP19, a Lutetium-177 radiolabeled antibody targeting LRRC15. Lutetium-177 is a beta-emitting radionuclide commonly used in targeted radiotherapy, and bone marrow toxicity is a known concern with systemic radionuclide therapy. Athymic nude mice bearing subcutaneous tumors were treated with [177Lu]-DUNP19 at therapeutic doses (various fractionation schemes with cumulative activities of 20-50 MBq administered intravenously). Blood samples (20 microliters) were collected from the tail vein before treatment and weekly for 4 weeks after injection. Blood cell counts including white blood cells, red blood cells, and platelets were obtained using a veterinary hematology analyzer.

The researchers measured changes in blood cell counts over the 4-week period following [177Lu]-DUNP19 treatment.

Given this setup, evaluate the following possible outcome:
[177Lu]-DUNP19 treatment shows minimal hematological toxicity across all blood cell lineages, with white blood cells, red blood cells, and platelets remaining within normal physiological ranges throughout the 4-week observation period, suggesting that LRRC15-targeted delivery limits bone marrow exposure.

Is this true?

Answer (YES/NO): NO